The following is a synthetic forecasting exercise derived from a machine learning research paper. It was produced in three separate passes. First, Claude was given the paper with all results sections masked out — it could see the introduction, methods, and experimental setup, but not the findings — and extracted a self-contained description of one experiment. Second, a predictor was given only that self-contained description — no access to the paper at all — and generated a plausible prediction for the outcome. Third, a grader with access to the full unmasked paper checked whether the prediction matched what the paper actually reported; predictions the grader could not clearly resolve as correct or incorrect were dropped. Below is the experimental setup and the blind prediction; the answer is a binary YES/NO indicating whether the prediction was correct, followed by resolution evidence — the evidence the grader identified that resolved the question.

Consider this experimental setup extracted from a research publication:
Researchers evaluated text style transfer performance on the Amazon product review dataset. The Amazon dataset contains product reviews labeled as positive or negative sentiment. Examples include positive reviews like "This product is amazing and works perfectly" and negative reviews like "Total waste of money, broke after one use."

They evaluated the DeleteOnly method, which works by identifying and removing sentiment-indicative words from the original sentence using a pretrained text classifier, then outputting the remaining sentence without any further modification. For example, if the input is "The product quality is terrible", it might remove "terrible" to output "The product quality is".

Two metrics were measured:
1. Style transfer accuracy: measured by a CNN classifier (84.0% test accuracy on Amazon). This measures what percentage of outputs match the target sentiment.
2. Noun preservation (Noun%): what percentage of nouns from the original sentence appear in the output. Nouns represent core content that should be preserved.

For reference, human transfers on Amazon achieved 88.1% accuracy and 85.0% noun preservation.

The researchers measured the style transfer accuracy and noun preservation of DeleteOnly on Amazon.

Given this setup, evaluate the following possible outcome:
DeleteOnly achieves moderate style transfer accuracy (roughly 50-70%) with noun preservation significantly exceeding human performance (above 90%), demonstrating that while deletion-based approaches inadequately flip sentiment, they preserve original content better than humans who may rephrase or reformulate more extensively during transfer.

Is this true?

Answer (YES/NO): YES